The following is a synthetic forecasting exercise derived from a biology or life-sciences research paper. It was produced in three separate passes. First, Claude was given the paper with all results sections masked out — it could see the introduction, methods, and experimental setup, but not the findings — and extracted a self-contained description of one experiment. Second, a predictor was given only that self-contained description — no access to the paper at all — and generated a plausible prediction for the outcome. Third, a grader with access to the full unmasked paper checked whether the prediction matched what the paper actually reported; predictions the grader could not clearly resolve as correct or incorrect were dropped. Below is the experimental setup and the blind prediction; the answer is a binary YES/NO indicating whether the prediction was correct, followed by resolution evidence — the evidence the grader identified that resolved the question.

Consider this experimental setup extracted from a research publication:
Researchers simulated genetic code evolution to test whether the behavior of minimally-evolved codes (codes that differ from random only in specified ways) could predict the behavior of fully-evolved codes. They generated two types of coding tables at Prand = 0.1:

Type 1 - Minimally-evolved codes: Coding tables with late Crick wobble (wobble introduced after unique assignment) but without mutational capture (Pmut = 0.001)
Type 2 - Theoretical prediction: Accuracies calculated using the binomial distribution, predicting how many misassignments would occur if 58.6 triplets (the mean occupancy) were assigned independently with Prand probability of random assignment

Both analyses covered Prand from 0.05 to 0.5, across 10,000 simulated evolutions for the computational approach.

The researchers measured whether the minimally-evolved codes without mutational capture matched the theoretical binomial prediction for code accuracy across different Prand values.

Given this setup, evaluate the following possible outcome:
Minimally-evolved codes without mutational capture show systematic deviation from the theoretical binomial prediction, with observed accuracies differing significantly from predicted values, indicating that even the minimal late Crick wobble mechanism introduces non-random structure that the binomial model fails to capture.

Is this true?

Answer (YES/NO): NO